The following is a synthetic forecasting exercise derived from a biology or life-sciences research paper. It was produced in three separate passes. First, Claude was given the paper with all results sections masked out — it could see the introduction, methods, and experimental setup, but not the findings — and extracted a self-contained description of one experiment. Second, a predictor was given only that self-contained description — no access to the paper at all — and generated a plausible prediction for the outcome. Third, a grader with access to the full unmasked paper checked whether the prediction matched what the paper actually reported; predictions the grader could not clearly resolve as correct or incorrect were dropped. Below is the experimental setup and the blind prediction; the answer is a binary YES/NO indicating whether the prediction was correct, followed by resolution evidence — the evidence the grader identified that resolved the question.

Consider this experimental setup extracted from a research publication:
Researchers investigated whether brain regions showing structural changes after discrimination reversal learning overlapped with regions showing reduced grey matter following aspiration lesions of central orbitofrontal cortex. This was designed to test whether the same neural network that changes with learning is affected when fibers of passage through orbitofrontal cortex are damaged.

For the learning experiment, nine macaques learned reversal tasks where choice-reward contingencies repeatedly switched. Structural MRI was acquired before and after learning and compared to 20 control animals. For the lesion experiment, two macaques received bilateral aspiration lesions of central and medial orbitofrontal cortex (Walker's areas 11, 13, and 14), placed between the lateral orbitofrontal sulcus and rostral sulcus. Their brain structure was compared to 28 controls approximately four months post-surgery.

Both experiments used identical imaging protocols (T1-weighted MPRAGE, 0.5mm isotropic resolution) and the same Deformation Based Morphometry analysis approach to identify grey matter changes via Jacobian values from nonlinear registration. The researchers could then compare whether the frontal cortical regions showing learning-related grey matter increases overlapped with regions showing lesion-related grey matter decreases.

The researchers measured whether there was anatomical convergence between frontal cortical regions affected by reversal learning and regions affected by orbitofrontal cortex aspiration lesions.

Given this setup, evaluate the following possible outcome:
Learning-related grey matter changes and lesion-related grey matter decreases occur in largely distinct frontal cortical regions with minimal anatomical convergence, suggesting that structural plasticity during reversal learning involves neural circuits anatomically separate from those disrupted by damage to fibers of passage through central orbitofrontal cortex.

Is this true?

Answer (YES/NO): NO